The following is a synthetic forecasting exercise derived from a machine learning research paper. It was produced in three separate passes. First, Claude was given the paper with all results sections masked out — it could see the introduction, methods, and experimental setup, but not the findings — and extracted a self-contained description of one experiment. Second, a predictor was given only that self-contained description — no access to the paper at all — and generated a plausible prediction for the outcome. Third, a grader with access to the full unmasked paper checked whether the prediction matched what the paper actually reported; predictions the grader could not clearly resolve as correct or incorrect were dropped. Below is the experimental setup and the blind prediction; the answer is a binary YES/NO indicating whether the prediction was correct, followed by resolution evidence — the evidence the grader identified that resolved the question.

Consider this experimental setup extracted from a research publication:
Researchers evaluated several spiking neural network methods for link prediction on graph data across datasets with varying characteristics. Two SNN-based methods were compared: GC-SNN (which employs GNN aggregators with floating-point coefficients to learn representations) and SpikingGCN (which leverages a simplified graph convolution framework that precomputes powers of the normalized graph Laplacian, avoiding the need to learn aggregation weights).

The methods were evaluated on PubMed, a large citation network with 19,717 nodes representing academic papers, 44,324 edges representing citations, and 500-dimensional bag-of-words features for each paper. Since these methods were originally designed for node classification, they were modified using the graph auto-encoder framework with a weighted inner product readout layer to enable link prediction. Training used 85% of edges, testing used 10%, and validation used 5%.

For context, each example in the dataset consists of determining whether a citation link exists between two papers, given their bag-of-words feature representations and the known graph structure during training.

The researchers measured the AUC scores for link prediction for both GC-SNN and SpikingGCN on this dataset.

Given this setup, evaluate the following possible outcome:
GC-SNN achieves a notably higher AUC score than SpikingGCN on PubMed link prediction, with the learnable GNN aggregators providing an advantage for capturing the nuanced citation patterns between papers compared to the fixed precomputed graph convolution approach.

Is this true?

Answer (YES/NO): YES